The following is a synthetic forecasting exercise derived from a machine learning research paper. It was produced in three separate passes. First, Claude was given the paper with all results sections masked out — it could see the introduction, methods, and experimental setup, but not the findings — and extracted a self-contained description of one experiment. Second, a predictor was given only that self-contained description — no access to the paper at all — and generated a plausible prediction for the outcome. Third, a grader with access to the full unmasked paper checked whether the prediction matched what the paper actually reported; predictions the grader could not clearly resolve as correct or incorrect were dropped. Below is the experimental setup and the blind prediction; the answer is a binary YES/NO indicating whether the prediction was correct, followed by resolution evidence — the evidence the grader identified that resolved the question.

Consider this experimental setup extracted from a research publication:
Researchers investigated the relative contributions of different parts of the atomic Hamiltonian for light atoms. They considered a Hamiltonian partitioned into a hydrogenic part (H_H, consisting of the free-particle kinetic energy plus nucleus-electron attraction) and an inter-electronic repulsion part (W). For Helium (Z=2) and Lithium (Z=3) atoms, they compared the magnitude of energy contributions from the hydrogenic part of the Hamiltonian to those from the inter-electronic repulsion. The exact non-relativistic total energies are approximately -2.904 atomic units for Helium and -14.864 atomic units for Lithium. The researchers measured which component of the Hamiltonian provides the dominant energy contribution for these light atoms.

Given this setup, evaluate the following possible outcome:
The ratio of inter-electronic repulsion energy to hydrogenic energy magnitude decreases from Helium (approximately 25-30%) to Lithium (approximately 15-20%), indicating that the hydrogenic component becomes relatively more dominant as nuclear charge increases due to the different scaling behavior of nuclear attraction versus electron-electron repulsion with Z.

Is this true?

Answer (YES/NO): NO